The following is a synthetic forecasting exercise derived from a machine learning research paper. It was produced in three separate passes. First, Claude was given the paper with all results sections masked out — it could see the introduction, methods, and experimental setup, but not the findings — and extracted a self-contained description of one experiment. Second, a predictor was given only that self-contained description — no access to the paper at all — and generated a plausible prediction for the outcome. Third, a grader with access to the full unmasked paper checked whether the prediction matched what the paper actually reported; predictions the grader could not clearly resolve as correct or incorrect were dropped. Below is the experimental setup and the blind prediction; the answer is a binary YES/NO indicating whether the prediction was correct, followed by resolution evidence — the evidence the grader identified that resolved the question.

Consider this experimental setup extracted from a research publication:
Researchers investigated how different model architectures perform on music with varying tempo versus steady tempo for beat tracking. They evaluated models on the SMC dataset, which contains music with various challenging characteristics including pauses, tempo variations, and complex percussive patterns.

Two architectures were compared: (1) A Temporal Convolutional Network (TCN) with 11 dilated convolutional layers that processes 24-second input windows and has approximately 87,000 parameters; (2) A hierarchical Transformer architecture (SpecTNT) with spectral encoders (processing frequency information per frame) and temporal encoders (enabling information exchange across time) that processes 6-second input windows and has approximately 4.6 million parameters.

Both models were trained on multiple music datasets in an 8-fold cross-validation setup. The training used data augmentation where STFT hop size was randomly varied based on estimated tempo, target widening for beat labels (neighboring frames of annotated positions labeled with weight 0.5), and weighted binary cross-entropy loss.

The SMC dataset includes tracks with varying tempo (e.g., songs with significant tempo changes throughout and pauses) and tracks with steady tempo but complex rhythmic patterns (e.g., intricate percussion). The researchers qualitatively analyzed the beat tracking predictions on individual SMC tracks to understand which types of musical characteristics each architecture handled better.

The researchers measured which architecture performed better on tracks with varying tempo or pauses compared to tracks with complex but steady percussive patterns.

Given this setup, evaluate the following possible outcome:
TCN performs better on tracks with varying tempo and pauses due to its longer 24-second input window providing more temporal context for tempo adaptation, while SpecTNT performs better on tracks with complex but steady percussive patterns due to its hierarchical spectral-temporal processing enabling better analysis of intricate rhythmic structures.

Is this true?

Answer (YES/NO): NO